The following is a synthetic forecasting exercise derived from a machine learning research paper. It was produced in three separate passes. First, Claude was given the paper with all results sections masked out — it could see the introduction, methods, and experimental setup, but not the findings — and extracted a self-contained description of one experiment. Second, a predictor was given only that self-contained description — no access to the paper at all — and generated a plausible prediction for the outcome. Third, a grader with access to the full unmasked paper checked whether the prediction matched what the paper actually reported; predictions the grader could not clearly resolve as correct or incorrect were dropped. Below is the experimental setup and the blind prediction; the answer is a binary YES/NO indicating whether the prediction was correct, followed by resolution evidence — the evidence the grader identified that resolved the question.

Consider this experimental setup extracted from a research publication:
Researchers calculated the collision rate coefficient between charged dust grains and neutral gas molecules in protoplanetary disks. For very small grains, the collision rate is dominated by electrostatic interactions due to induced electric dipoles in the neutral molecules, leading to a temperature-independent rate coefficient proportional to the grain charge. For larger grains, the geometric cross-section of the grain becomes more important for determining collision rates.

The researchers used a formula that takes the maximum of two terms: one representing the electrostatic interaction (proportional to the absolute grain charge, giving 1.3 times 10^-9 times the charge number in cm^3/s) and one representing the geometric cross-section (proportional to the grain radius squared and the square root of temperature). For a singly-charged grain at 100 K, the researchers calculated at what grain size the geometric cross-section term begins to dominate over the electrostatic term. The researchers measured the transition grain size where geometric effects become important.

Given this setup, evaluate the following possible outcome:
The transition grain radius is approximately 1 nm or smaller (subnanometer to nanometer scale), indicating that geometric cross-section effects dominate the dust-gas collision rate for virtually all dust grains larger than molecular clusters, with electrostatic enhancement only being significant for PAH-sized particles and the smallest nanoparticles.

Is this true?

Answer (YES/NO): YES